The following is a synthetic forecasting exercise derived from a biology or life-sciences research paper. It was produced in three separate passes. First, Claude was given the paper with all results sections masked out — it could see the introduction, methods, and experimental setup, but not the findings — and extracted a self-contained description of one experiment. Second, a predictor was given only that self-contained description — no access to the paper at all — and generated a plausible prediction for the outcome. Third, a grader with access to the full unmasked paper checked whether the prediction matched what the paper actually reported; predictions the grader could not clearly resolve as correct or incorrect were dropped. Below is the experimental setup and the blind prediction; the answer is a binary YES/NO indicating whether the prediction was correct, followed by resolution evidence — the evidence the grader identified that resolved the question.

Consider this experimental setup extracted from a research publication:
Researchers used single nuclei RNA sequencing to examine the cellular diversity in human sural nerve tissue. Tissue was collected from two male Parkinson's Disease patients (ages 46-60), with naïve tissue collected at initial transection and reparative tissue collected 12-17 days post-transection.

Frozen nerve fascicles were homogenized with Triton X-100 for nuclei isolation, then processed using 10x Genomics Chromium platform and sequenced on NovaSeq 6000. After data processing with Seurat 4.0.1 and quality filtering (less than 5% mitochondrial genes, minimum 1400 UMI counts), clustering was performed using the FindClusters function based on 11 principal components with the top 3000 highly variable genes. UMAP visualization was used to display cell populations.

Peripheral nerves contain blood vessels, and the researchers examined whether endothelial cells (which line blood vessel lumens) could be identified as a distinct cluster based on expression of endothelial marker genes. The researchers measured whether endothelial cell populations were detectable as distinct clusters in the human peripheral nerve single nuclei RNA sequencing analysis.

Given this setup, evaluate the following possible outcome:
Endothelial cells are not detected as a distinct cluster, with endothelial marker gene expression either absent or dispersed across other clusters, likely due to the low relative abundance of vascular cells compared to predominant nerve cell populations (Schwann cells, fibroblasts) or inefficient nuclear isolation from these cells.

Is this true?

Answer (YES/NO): NO